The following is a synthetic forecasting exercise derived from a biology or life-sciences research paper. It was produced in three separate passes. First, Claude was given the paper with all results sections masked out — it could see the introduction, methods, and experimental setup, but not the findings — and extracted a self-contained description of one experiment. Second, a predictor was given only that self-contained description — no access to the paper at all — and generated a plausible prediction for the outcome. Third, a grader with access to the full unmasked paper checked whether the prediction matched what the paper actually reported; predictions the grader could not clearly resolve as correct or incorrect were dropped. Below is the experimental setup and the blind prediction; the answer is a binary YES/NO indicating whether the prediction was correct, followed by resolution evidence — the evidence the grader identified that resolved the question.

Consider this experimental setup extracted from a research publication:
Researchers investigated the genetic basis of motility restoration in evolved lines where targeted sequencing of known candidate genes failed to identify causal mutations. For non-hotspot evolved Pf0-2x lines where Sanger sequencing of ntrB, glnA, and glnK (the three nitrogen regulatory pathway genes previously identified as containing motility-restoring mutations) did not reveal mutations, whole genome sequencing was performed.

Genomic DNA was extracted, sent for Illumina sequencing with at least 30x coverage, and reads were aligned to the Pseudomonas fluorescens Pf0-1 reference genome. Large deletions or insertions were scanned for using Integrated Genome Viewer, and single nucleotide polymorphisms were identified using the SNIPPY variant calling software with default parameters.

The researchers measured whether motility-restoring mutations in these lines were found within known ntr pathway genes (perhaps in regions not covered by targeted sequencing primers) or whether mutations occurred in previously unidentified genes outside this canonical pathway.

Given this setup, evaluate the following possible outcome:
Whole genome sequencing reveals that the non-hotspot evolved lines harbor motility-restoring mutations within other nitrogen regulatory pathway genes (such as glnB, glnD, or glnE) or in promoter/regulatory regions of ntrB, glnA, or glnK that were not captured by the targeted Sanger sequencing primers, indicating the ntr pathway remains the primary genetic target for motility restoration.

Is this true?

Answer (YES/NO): NO